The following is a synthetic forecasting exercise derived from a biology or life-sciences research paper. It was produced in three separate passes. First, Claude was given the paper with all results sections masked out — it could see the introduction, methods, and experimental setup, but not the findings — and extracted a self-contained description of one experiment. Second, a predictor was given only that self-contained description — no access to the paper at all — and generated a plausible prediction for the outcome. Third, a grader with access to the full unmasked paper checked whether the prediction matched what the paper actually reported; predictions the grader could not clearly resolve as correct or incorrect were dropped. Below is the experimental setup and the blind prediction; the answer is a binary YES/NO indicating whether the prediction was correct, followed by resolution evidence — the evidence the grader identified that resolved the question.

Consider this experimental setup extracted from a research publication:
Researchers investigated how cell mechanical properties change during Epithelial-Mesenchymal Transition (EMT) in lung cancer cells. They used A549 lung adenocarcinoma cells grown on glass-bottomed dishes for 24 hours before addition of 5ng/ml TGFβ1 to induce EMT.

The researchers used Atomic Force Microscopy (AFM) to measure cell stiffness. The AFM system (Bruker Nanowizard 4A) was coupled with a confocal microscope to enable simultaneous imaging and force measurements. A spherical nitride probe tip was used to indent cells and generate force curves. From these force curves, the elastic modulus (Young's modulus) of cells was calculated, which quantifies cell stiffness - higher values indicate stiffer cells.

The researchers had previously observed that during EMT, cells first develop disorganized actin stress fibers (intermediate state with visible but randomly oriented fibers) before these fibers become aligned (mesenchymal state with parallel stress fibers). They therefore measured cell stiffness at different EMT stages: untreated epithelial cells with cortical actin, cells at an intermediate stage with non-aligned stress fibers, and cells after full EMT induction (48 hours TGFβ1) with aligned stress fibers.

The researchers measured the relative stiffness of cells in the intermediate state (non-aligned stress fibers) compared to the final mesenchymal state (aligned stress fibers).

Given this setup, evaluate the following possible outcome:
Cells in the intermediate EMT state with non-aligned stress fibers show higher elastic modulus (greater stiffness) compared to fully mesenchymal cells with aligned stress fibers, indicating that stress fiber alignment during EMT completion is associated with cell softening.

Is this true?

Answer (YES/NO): NO